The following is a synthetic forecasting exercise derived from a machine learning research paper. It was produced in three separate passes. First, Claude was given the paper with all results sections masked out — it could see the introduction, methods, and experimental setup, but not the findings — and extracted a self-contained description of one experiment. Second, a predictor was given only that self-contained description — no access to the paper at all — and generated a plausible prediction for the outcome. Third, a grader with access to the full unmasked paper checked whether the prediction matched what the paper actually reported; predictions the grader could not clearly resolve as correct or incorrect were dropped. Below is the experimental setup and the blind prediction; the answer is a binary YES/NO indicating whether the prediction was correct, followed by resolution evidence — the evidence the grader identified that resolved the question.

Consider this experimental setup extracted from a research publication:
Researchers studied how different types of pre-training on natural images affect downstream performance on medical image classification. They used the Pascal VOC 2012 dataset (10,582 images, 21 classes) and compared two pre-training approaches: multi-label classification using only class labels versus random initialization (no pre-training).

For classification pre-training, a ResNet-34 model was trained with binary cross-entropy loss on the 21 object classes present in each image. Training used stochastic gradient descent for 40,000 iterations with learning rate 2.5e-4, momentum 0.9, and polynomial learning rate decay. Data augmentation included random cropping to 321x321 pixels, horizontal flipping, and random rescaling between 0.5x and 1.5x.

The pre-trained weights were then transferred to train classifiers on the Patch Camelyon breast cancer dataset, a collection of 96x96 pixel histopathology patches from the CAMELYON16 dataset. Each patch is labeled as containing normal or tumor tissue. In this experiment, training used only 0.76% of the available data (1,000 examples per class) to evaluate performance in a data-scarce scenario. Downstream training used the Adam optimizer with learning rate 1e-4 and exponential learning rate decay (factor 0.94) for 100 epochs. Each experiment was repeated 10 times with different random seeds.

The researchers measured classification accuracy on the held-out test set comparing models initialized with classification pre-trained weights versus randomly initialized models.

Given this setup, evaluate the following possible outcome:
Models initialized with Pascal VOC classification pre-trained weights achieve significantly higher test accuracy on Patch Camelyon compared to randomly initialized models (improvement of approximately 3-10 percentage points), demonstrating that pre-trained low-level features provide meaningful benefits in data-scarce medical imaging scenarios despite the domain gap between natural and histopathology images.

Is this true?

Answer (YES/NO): NO